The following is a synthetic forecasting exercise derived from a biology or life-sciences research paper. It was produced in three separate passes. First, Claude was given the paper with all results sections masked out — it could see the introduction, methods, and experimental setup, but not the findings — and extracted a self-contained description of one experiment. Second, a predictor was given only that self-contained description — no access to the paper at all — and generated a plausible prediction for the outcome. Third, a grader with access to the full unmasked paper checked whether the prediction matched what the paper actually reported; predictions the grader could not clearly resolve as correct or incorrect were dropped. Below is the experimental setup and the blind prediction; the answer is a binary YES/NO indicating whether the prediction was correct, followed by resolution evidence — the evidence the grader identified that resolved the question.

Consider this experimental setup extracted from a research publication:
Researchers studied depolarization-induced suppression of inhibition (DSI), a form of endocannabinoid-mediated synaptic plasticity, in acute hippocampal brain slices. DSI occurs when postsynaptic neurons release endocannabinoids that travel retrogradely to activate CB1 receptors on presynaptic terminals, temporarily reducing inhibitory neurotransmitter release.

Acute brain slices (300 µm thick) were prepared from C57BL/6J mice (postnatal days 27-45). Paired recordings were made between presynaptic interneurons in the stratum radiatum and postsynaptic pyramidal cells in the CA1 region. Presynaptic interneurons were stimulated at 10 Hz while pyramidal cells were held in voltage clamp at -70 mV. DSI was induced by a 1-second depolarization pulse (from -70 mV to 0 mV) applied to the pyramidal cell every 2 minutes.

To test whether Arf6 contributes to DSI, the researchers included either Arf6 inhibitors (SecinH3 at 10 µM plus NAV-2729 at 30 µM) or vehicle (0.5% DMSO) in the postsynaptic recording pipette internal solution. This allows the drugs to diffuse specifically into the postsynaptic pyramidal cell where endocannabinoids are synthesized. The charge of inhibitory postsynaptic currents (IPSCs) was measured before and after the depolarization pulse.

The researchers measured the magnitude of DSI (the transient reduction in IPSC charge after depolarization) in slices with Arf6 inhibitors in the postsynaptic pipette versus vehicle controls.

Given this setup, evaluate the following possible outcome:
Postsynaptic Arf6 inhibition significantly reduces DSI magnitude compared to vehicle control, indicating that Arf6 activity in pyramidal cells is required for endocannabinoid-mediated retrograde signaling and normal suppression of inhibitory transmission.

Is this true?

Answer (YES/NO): YES